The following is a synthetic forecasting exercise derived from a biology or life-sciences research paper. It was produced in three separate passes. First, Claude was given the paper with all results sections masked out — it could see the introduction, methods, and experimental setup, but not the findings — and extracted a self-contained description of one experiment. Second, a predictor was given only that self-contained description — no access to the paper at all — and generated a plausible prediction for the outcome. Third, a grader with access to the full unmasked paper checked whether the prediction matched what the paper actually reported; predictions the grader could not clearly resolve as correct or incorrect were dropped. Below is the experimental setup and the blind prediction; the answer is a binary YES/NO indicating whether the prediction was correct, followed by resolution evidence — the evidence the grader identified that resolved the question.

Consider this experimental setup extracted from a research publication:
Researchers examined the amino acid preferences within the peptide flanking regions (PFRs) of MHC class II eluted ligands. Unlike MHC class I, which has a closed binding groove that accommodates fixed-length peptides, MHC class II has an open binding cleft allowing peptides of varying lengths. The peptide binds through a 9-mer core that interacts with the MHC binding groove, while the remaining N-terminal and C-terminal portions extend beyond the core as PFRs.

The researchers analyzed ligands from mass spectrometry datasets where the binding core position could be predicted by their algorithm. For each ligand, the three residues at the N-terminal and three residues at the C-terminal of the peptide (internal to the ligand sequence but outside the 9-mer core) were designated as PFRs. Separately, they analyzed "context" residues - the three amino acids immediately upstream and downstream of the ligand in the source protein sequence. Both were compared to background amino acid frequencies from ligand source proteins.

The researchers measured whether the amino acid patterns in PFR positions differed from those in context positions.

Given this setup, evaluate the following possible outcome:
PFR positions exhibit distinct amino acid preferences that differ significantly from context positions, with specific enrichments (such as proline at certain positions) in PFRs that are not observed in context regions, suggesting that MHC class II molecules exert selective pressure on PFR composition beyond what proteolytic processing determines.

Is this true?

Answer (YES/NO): NO